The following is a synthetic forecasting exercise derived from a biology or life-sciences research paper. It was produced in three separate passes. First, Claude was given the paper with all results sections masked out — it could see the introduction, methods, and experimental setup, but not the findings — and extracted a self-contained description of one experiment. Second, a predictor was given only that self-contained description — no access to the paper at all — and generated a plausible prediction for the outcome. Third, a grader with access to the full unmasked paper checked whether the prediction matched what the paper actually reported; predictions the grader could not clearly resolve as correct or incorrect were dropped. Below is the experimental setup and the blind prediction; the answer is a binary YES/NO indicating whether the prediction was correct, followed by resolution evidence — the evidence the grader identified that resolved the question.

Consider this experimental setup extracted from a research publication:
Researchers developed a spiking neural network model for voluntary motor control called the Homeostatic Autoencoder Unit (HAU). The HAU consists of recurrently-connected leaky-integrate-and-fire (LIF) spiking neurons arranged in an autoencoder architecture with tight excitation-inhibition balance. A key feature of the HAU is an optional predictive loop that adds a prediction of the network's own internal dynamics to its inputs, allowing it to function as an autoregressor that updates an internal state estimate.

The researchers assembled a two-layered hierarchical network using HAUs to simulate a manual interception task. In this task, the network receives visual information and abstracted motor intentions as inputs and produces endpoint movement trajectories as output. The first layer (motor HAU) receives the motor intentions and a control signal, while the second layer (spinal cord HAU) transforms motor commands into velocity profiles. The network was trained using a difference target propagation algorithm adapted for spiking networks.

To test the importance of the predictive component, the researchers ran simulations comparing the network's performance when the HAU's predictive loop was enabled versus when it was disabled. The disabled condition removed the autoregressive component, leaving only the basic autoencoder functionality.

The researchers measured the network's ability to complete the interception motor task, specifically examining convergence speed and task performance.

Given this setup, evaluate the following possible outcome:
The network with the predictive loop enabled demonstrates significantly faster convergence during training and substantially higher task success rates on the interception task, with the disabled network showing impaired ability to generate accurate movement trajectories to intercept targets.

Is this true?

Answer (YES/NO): NO